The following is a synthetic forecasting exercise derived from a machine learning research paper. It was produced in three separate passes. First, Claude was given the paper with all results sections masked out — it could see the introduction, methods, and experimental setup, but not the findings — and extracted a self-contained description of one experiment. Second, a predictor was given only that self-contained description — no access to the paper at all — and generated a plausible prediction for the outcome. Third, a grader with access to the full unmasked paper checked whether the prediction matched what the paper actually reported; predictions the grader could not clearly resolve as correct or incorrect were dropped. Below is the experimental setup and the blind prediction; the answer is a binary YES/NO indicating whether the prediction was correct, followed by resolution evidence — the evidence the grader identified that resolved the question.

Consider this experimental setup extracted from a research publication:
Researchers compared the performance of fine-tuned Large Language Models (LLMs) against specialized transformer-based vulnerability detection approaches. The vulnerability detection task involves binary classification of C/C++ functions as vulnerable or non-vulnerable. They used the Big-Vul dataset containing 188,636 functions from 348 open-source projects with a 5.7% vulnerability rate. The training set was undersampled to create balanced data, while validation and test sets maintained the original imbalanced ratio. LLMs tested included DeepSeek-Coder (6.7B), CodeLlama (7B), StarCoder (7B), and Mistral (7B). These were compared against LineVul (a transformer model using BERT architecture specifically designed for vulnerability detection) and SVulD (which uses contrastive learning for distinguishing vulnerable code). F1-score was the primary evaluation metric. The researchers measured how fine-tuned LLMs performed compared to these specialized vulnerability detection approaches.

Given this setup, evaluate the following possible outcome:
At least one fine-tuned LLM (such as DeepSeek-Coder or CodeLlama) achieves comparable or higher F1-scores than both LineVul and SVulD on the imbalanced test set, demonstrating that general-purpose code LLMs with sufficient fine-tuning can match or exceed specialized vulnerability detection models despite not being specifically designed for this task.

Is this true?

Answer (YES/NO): NO